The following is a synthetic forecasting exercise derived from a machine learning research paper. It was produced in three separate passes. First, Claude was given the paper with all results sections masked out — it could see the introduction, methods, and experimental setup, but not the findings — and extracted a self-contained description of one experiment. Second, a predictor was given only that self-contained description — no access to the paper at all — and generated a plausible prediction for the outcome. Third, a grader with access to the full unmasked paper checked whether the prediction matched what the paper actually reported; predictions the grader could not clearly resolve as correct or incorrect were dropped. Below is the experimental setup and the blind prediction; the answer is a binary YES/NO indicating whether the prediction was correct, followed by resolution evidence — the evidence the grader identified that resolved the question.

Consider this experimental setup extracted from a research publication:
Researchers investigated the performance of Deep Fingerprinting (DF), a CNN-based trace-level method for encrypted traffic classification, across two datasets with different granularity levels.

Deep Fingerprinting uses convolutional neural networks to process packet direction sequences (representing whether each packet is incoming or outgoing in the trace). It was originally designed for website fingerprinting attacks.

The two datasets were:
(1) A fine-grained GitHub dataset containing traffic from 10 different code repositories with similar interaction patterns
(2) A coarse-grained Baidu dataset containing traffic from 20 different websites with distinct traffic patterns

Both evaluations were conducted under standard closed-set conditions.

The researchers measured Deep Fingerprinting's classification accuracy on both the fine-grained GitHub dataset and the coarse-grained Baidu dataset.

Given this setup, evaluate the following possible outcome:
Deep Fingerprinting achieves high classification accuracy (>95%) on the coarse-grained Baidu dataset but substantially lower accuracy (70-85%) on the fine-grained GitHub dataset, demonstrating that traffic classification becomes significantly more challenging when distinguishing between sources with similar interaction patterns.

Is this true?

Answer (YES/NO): NO